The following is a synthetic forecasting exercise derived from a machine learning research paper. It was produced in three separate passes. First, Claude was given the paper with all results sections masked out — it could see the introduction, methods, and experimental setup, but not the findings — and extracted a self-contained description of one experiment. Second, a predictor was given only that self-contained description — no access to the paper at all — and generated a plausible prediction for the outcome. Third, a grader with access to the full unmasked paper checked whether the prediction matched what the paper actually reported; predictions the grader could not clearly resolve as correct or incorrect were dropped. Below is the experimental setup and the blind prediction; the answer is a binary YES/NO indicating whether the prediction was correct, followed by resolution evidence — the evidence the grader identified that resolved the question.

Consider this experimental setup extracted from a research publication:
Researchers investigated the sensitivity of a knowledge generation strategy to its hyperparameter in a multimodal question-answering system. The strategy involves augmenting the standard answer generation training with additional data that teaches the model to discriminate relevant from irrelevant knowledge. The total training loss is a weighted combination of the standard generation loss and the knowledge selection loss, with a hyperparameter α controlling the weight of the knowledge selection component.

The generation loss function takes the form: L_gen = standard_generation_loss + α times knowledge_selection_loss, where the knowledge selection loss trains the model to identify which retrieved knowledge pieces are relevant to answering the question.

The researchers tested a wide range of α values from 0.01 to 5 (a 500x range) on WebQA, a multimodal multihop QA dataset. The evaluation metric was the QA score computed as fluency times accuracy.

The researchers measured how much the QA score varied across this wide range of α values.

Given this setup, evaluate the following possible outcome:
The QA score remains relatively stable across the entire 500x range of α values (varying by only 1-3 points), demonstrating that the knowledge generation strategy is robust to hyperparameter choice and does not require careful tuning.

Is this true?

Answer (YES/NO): NO